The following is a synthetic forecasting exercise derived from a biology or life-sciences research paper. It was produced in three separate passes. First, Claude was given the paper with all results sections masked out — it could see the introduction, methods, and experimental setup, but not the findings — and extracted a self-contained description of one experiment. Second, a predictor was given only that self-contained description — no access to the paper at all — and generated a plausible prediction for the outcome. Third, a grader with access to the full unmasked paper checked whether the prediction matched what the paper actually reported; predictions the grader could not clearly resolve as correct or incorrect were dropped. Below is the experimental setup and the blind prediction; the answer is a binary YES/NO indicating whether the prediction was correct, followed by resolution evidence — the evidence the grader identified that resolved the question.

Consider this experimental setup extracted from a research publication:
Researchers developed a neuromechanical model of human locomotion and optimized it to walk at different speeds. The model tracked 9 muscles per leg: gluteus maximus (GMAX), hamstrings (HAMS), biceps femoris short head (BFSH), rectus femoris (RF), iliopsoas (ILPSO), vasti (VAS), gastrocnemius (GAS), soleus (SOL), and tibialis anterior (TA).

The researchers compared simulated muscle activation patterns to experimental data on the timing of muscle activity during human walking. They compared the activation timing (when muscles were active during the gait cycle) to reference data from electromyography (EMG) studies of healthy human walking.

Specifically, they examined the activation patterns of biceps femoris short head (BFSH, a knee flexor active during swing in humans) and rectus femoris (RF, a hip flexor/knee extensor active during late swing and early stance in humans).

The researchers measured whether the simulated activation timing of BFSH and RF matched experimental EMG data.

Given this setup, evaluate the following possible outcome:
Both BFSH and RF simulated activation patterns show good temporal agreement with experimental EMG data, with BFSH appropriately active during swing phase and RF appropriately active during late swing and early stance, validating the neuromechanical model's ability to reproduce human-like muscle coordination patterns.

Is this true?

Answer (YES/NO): NO